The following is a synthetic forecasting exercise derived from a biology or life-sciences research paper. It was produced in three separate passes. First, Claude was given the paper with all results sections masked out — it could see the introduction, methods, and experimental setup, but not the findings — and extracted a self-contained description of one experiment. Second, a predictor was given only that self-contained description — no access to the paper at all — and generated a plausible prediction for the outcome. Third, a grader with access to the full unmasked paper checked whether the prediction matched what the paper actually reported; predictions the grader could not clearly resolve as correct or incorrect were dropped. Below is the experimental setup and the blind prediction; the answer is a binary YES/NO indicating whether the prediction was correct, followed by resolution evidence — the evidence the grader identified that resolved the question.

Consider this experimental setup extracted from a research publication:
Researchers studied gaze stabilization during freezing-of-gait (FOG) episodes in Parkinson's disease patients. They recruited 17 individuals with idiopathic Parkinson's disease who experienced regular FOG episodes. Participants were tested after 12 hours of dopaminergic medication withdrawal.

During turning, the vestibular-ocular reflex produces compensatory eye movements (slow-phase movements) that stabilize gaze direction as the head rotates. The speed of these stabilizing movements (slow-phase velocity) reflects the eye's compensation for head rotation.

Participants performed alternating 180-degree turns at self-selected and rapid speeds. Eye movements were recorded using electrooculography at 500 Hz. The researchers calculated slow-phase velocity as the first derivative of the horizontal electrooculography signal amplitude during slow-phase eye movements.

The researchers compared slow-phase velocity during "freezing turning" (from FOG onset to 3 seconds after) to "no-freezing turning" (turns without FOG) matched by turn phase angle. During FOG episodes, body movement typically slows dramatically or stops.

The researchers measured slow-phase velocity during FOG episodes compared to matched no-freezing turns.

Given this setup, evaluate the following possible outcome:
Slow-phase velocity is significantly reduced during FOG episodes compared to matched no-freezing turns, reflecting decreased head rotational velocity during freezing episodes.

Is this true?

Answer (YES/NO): YES